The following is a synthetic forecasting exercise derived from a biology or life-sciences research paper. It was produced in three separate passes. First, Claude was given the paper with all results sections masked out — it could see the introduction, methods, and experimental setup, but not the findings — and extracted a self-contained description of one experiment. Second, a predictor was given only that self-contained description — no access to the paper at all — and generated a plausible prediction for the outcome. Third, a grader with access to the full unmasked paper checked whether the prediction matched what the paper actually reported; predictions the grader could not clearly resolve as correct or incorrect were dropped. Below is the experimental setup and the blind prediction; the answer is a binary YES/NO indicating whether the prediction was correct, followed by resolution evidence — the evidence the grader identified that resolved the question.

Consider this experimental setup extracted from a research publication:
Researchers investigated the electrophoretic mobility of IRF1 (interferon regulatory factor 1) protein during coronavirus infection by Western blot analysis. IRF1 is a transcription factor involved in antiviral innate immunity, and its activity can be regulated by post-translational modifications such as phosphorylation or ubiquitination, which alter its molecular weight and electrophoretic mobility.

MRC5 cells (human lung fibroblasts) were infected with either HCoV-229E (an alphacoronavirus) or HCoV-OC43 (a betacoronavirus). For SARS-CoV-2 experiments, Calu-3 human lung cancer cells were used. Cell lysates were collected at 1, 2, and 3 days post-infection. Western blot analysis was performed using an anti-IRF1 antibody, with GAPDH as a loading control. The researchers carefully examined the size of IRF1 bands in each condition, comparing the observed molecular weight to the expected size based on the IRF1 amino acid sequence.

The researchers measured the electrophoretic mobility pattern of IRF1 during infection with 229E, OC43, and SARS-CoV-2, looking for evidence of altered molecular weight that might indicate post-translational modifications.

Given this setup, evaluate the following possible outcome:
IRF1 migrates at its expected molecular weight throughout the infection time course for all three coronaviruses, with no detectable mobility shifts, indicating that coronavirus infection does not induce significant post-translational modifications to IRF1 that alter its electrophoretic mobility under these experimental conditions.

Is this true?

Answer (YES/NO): NO